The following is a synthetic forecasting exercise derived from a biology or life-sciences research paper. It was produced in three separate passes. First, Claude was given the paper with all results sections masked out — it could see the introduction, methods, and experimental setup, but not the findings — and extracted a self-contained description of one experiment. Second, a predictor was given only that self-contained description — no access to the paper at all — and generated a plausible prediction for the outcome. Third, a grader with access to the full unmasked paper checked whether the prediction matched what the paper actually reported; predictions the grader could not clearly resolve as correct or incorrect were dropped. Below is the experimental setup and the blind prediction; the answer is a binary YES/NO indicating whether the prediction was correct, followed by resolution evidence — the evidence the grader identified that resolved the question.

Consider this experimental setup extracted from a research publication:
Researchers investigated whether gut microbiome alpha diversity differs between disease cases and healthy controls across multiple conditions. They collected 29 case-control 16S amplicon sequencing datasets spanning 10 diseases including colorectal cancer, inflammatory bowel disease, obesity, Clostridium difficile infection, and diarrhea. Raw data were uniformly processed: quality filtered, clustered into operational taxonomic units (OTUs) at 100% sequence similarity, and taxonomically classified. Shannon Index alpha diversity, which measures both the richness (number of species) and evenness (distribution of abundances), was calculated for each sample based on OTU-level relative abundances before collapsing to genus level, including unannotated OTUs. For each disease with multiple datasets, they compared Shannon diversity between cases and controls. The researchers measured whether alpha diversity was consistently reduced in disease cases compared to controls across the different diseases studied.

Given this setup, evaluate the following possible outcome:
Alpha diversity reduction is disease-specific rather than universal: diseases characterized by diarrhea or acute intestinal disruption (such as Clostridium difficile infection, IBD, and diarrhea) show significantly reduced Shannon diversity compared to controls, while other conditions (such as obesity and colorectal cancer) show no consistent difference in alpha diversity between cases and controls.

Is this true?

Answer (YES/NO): YES